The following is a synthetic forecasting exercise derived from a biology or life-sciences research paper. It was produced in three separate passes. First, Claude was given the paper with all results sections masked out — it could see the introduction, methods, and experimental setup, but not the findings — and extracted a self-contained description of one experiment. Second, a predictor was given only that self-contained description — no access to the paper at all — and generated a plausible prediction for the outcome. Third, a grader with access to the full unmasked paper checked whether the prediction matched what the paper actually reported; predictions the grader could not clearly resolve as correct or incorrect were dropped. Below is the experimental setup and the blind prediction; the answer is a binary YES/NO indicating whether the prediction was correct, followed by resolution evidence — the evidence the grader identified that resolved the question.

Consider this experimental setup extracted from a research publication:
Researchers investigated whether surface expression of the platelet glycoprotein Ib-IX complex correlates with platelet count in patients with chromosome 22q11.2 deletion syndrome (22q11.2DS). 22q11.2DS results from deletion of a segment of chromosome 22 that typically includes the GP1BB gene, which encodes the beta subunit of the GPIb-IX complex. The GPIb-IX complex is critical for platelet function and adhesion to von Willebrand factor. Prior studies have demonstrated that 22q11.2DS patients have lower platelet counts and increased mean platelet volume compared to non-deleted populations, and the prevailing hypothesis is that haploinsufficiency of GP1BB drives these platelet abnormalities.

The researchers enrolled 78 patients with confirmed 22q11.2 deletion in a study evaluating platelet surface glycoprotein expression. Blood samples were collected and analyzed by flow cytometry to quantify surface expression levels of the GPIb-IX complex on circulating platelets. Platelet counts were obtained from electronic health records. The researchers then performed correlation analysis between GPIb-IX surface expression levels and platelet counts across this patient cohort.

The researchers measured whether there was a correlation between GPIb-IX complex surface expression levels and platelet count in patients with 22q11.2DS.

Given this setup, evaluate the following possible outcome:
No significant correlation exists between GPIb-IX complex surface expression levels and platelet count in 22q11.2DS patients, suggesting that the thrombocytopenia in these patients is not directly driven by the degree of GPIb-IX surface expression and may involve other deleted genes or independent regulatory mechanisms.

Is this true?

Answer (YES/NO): NO